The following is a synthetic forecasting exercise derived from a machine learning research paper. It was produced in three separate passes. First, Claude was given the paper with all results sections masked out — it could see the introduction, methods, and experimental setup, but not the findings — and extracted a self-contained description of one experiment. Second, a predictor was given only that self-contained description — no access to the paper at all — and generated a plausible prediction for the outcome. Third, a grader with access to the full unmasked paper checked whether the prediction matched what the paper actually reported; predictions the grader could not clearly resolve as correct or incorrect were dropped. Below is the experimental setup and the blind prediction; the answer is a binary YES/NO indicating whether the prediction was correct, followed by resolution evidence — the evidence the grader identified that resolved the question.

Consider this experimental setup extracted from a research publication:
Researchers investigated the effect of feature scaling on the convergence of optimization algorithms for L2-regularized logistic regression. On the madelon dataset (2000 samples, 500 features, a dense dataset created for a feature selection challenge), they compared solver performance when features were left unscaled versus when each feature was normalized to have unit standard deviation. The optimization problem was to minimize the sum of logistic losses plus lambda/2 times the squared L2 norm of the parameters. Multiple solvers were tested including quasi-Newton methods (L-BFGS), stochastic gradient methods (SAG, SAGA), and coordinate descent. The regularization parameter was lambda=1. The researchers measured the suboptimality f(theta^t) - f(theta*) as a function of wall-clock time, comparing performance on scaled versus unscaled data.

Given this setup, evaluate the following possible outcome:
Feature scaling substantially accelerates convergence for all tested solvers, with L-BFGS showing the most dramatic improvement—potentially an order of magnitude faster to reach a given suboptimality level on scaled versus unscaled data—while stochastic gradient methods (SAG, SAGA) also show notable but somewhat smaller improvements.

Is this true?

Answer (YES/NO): NO